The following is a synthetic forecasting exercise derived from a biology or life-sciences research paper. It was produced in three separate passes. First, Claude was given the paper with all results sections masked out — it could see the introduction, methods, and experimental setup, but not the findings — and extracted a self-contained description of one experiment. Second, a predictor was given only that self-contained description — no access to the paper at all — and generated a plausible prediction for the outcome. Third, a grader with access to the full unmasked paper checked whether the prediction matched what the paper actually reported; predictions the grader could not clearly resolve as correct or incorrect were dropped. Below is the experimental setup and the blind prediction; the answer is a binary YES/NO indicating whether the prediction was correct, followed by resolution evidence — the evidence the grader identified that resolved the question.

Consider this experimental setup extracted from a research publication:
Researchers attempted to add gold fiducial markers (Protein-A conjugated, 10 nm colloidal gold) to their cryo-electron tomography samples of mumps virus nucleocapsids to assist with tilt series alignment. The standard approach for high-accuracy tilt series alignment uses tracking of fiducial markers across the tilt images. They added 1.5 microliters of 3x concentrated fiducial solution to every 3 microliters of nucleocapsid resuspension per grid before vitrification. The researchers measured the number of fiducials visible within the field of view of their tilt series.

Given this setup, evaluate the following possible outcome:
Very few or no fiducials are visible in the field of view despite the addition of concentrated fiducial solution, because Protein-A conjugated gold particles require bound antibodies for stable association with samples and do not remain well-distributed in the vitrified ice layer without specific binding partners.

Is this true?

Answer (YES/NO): NO